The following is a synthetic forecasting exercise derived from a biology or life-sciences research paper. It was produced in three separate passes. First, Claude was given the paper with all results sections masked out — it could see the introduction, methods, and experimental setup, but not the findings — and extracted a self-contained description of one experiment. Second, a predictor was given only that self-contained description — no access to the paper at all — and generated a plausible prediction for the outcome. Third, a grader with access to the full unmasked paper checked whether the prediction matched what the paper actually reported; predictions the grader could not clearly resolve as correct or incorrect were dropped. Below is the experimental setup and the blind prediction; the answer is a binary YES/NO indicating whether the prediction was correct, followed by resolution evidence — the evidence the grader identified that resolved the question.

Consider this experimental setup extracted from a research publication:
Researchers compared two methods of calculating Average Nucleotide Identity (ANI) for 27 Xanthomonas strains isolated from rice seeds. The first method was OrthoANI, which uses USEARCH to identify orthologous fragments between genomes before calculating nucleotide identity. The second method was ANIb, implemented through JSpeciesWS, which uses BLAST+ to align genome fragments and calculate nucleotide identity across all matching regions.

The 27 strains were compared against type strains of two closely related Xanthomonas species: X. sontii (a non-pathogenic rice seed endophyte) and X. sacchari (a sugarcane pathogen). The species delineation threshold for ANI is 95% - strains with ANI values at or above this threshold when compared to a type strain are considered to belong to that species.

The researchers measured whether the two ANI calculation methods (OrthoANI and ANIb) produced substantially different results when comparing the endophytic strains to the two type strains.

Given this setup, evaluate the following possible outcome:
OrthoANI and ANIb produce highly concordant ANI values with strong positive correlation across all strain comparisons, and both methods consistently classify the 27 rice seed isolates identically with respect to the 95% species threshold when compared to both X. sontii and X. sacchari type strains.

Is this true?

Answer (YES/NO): YES